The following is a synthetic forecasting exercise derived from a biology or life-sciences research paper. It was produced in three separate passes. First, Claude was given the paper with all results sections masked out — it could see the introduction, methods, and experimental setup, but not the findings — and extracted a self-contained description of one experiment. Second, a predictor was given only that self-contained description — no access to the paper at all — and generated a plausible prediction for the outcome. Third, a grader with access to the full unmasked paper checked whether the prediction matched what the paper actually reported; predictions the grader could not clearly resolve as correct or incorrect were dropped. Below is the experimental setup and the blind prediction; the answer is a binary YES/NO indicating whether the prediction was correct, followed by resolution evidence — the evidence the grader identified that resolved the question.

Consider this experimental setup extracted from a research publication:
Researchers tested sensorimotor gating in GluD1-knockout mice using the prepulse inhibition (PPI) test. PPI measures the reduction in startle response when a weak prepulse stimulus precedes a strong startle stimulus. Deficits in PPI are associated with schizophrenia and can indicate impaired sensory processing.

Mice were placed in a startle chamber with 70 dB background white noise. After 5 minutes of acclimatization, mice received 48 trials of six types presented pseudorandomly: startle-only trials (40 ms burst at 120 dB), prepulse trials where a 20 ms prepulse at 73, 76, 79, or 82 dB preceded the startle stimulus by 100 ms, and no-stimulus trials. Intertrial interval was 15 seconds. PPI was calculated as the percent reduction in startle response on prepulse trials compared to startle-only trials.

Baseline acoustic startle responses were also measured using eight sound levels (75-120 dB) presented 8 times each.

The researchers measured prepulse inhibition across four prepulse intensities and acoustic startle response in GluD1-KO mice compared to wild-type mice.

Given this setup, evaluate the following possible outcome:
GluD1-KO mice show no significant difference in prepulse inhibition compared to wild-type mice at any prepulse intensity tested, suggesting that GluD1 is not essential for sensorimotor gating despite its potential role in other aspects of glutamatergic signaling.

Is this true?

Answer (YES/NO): YES